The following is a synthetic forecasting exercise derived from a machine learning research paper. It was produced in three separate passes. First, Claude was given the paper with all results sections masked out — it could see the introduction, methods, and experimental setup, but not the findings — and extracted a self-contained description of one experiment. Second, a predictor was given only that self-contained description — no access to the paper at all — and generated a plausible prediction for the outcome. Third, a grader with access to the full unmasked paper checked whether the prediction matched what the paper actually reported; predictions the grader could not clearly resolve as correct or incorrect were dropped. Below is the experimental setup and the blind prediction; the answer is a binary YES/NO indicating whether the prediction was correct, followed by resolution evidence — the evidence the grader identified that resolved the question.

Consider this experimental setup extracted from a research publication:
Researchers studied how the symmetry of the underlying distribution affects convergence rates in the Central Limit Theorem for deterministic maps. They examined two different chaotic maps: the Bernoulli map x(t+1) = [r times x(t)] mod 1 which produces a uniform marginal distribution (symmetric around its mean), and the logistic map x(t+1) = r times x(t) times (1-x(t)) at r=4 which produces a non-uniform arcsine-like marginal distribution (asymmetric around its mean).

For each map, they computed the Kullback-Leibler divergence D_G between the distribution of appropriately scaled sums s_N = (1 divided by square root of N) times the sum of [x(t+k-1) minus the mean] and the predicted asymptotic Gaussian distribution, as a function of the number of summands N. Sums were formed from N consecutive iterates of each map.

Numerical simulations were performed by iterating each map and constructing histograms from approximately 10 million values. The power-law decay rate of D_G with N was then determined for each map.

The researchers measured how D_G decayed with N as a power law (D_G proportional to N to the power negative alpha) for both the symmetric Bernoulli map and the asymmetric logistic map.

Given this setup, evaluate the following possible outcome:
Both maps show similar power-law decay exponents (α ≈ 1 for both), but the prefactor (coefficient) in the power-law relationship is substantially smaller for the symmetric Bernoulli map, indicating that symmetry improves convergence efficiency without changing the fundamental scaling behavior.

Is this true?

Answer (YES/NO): NO